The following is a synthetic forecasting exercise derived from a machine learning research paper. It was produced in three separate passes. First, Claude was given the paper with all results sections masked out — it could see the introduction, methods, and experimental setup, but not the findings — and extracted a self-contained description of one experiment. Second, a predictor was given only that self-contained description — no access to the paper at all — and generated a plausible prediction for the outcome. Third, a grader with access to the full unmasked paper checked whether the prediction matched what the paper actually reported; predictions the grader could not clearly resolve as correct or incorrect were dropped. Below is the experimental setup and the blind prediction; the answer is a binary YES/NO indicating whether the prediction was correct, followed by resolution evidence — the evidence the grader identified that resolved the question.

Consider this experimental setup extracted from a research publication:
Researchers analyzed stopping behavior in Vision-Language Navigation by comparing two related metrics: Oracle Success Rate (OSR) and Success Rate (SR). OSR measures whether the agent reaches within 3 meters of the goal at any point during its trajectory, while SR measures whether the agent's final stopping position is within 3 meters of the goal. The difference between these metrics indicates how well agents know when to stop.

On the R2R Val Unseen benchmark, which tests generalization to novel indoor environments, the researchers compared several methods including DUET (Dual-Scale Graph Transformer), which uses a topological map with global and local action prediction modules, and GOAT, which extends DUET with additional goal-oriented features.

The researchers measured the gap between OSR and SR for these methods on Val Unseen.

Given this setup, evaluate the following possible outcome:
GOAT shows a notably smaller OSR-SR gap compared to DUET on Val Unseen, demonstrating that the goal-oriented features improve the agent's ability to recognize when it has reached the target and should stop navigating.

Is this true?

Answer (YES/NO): NO